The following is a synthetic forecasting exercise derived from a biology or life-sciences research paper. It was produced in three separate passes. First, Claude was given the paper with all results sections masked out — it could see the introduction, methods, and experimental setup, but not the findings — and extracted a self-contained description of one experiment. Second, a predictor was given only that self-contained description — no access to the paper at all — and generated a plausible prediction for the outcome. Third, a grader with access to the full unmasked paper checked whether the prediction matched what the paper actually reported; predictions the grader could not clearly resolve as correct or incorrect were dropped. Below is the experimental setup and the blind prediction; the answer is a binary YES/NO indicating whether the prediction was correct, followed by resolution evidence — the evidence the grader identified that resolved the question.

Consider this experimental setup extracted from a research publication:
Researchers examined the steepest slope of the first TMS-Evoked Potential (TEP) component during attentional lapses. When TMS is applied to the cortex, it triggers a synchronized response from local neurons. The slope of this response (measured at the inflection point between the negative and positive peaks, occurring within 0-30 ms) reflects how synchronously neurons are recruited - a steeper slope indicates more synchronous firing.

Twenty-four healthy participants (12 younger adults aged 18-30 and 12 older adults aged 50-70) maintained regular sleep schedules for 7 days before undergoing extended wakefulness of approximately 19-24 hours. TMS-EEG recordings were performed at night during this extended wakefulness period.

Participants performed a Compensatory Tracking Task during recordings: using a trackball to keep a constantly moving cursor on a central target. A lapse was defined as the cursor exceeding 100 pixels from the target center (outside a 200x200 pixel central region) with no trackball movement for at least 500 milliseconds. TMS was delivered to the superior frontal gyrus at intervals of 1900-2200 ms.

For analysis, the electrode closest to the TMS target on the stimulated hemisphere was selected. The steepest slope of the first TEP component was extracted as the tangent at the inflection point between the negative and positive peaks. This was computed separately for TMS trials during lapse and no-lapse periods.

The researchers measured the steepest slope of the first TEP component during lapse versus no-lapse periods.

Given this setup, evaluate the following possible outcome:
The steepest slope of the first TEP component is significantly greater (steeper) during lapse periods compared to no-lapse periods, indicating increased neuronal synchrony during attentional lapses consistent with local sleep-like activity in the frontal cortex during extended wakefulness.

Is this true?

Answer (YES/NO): YES